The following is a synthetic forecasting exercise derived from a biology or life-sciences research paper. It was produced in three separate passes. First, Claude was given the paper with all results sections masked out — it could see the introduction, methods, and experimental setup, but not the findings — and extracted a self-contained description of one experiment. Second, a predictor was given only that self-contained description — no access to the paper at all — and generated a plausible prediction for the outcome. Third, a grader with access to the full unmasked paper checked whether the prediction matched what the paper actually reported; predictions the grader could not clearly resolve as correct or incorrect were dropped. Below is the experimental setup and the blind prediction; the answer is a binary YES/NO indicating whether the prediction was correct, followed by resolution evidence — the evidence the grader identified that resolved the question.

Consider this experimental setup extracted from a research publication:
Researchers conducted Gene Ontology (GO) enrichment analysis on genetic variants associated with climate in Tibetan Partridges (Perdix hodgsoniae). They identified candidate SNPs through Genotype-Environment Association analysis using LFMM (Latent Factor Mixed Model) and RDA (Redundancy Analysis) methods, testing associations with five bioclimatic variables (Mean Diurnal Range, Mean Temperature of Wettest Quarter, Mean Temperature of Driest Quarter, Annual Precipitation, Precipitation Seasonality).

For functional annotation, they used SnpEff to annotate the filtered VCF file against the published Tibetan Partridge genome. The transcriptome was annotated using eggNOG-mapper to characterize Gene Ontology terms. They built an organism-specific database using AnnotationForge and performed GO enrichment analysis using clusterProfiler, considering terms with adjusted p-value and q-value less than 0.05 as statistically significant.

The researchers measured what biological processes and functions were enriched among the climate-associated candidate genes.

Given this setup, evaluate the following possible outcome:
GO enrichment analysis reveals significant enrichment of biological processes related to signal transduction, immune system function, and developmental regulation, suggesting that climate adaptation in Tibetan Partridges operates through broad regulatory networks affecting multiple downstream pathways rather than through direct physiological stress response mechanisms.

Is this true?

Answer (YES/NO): NO